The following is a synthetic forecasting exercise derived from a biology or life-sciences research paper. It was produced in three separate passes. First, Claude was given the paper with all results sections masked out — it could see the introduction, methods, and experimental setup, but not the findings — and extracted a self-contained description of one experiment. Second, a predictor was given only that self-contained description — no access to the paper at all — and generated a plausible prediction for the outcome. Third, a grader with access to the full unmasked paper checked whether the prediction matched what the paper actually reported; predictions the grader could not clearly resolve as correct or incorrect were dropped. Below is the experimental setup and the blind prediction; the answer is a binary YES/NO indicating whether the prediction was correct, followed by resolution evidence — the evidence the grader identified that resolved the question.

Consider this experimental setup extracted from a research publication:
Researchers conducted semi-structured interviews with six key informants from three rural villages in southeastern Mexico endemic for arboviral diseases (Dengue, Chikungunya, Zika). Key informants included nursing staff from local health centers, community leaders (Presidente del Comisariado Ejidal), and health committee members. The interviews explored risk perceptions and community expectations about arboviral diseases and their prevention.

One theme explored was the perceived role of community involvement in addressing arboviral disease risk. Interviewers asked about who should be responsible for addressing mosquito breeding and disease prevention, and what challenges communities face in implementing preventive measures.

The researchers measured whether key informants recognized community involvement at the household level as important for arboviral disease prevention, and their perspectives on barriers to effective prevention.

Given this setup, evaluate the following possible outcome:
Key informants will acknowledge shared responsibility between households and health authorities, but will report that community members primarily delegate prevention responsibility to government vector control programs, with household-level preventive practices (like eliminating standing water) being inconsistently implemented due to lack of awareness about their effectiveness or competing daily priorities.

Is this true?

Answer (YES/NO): NO